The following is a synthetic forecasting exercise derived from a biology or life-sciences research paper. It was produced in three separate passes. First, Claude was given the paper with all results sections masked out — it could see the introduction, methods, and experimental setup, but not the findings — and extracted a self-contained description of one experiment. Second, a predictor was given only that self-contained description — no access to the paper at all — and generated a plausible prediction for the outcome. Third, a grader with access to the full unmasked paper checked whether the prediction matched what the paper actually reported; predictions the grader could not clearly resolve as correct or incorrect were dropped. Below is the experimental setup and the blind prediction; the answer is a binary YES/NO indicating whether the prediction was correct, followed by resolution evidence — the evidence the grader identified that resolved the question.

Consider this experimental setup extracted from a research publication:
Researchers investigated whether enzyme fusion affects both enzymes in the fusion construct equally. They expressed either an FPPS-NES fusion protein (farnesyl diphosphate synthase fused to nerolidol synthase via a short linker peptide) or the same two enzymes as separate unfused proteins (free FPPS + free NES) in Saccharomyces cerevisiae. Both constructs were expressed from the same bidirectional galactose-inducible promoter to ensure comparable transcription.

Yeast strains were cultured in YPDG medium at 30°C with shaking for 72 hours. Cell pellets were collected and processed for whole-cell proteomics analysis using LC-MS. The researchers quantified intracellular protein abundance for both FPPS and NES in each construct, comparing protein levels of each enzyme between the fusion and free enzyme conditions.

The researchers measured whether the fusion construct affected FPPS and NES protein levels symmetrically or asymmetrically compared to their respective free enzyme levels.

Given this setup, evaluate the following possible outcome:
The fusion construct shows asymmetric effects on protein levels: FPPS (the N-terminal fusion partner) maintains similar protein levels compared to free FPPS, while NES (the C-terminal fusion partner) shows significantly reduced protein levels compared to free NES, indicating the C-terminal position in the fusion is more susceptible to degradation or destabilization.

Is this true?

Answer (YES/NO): NO